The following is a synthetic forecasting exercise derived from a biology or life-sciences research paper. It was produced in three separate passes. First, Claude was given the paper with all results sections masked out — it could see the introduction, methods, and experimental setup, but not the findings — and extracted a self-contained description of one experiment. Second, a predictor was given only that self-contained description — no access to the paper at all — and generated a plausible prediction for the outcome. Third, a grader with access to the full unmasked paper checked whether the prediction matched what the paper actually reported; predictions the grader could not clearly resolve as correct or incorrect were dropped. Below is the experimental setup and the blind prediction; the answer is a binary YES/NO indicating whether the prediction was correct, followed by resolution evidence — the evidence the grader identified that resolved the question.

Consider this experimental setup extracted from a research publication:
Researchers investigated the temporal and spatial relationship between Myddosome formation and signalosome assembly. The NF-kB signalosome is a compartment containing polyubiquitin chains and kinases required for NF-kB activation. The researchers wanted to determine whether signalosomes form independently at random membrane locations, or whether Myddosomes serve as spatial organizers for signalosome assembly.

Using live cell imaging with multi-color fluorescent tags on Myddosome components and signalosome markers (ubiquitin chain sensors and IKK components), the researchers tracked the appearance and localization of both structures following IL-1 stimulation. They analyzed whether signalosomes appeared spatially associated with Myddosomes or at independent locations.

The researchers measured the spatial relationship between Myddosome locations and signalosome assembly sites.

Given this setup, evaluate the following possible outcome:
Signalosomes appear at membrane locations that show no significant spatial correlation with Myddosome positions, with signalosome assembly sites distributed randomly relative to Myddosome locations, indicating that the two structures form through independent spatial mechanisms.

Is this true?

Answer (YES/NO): NO